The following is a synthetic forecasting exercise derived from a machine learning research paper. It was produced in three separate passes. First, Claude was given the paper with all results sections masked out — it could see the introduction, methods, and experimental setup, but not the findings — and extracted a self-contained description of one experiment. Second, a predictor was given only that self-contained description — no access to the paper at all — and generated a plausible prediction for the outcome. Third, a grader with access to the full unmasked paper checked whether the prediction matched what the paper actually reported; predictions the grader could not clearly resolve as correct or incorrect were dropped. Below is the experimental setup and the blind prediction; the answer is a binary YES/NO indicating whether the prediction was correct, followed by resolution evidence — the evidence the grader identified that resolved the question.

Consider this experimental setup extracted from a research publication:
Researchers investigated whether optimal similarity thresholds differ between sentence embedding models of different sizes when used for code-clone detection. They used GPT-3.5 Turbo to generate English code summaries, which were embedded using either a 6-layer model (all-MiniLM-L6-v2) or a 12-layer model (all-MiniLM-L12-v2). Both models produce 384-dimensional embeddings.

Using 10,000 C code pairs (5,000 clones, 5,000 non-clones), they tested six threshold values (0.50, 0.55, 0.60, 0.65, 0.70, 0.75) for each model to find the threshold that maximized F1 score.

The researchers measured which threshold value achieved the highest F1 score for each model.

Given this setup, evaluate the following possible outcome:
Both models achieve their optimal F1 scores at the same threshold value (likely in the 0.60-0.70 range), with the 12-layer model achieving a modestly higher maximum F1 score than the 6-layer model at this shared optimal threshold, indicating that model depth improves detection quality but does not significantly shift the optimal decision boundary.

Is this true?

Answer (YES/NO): NO